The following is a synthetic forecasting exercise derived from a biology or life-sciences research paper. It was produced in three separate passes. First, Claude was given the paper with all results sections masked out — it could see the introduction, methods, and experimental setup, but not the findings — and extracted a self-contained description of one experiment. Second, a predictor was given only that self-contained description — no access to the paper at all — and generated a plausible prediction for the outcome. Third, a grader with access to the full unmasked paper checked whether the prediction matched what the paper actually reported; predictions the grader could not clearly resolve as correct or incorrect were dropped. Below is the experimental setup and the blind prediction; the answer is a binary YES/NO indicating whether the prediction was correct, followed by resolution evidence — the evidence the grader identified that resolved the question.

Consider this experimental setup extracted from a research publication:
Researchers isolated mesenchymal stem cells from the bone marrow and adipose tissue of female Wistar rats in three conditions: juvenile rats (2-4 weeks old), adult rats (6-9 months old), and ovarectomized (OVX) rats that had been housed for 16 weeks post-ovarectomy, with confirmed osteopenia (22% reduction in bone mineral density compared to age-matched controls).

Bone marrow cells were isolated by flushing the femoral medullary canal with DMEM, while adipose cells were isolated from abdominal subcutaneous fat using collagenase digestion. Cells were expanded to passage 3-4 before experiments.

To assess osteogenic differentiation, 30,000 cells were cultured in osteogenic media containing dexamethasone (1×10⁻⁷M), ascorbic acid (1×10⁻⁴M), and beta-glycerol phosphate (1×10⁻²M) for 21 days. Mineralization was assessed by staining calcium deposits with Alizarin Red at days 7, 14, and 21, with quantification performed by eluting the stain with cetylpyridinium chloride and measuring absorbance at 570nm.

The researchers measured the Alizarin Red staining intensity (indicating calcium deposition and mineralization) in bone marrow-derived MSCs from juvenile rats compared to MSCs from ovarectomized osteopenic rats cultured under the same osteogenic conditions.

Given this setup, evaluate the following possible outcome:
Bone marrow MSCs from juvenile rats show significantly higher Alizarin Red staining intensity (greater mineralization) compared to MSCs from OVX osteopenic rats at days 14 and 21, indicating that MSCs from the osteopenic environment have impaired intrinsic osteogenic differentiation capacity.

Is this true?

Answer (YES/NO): NO